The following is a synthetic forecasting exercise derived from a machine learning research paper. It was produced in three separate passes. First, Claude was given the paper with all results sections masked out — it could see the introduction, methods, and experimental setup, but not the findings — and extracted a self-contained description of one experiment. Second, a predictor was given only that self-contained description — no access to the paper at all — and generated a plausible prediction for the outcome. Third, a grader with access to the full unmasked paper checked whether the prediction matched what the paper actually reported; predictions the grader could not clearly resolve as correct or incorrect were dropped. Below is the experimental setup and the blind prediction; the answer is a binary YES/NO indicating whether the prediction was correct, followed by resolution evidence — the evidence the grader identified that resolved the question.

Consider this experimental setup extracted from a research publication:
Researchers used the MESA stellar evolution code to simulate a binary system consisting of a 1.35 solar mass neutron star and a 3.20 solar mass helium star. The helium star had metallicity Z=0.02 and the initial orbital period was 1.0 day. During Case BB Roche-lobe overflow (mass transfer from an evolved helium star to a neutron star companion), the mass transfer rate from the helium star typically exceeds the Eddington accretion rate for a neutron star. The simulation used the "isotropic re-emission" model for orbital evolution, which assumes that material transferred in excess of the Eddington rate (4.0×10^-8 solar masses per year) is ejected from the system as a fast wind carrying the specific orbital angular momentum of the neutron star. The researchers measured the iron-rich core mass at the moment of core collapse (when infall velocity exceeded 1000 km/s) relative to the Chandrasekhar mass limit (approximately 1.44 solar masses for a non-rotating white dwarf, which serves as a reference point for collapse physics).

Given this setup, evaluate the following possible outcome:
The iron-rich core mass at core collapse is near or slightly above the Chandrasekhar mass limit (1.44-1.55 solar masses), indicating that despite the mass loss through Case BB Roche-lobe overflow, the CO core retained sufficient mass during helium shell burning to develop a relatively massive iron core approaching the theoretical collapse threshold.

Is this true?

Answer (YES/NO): YES